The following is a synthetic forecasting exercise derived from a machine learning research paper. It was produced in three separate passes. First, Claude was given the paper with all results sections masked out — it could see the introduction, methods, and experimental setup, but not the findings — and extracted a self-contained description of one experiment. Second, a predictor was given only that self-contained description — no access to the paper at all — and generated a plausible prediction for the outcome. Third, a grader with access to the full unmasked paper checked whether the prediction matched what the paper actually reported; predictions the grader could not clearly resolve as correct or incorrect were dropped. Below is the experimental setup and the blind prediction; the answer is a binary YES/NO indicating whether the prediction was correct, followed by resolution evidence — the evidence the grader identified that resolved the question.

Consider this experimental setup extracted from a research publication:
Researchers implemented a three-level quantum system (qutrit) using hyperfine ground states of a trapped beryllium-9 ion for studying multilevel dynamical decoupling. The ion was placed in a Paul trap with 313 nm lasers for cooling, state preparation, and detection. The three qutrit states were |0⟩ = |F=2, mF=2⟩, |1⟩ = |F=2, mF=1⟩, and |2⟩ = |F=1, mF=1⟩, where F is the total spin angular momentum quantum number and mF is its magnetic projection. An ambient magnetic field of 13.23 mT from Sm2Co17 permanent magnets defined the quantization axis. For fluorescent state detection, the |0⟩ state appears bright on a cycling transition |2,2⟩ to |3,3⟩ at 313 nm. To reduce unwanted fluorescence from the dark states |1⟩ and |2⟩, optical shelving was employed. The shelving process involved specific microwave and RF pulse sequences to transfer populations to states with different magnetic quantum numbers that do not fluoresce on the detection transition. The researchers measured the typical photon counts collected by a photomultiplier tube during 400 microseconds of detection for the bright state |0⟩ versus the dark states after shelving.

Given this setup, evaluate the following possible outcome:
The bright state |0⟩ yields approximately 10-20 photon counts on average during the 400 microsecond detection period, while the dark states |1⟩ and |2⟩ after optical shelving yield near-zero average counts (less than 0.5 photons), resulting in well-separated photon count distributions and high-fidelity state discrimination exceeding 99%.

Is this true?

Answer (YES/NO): NO